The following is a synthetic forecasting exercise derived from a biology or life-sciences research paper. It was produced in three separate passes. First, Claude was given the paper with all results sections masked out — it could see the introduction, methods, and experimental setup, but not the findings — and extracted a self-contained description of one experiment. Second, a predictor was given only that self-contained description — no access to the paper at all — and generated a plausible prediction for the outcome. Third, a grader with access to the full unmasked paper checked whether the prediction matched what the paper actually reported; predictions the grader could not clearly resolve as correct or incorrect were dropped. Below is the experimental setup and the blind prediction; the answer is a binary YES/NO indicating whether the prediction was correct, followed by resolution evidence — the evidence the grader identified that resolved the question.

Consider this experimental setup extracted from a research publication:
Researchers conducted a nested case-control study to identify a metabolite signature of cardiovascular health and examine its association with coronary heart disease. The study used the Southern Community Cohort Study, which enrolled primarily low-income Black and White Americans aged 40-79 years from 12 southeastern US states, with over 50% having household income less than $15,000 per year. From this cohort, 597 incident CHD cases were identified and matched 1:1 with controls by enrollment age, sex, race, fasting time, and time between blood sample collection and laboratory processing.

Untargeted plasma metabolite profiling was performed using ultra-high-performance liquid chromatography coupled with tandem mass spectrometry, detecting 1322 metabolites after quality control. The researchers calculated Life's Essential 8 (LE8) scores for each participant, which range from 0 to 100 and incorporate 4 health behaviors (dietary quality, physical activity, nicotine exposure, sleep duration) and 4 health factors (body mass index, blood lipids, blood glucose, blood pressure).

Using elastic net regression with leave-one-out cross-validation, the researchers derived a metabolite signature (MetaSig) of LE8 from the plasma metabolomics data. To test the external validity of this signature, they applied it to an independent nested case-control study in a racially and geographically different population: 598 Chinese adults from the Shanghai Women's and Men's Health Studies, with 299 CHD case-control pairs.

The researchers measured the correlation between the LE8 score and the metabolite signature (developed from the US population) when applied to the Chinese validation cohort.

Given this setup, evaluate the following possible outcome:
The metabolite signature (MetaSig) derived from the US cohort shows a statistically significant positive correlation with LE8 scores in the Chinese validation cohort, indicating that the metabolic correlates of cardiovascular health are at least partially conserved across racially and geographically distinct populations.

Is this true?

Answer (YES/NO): YES